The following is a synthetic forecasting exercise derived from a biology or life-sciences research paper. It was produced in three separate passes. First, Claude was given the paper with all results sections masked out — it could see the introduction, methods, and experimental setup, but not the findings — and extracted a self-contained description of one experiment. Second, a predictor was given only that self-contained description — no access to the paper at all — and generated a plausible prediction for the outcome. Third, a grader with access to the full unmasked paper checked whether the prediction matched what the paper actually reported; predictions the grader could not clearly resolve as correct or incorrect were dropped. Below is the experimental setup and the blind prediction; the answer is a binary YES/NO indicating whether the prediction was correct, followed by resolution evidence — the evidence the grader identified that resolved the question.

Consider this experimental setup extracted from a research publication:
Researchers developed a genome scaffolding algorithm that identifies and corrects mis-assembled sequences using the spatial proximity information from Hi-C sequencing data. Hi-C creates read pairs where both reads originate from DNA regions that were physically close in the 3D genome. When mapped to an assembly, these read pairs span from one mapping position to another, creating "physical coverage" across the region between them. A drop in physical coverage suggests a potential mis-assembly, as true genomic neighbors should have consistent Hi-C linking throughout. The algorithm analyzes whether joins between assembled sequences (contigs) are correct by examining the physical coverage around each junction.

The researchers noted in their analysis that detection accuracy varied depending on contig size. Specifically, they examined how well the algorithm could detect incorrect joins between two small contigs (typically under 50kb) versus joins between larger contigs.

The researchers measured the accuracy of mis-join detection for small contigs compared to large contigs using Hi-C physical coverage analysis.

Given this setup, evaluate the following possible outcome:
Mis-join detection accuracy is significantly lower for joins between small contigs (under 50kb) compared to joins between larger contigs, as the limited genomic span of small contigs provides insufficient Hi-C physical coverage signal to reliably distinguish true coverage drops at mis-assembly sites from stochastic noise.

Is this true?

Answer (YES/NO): YES